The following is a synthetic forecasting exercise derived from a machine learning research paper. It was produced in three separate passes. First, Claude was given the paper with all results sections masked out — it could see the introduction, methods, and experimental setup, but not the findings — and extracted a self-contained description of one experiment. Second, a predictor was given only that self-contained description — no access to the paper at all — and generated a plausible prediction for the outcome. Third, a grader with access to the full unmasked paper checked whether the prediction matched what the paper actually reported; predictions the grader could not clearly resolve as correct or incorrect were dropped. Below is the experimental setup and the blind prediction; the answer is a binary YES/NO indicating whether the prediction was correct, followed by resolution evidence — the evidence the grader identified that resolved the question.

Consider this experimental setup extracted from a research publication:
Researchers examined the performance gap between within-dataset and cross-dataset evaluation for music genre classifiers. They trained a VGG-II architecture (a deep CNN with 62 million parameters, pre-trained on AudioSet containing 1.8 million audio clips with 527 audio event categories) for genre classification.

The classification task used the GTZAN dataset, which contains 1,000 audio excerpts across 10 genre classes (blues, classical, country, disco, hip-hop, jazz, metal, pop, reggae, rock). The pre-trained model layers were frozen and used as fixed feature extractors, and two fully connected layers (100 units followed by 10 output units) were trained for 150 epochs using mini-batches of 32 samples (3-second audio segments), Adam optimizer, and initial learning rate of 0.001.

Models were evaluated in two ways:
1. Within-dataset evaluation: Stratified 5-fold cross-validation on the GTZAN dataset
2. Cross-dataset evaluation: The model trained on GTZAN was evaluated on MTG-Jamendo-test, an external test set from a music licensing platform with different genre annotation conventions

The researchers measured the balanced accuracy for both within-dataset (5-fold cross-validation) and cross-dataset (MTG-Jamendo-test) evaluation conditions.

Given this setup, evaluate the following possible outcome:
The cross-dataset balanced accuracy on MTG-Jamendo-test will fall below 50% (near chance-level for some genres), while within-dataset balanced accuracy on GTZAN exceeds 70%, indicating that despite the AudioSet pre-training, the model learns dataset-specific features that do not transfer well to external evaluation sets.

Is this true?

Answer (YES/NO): YES